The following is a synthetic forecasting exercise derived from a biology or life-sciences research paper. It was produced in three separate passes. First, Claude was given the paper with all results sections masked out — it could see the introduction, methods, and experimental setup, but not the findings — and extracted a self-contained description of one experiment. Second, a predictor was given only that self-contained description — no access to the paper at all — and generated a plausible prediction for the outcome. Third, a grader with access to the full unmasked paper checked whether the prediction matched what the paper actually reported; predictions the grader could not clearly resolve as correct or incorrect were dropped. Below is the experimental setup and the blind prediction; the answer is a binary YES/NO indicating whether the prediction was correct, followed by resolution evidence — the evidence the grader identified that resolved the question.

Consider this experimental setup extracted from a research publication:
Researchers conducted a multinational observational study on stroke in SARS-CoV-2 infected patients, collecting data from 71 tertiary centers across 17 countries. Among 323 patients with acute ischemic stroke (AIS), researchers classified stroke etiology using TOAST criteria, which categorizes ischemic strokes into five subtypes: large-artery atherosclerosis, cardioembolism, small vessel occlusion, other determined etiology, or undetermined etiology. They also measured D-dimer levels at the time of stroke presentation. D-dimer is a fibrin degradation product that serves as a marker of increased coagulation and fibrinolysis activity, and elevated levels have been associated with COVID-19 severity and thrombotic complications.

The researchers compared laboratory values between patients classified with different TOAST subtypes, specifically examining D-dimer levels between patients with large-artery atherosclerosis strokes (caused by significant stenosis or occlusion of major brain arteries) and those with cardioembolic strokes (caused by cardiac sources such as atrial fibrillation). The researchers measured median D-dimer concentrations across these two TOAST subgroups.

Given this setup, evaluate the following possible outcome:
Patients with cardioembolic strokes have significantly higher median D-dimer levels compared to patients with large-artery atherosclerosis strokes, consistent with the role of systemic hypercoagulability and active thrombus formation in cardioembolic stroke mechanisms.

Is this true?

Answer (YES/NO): YES